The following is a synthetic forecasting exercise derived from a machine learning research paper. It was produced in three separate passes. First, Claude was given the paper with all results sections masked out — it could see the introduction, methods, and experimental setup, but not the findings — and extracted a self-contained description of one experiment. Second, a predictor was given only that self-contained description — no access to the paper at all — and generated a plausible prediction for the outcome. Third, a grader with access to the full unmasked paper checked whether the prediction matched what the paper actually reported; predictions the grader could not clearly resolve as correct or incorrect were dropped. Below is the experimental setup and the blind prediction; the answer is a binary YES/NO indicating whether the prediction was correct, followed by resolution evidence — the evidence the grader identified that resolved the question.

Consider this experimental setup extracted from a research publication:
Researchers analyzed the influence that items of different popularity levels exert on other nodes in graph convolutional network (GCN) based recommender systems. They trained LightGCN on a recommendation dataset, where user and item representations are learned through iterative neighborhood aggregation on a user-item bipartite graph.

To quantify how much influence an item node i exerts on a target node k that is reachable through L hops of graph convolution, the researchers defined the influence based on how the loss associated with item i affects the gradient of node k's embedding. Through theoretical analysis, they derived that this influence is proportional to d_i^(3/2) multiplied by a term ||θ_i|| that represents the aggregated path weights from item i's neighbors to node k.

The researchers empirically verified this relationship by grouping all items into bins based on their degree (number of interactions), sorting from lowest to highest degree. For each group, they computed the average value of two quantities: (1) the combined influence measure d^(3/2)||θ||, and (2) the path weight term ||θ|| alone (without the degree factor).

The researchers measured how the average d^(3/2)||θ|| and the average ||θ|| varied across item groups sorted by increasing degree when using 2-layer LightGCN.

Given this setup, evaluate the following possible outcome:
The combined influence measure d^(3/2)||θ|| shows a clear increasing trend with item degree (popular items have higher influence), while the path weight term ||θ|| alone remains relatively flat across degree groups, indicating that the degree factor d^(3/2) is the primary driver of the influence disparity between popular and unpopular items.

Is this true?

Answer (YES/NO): YES